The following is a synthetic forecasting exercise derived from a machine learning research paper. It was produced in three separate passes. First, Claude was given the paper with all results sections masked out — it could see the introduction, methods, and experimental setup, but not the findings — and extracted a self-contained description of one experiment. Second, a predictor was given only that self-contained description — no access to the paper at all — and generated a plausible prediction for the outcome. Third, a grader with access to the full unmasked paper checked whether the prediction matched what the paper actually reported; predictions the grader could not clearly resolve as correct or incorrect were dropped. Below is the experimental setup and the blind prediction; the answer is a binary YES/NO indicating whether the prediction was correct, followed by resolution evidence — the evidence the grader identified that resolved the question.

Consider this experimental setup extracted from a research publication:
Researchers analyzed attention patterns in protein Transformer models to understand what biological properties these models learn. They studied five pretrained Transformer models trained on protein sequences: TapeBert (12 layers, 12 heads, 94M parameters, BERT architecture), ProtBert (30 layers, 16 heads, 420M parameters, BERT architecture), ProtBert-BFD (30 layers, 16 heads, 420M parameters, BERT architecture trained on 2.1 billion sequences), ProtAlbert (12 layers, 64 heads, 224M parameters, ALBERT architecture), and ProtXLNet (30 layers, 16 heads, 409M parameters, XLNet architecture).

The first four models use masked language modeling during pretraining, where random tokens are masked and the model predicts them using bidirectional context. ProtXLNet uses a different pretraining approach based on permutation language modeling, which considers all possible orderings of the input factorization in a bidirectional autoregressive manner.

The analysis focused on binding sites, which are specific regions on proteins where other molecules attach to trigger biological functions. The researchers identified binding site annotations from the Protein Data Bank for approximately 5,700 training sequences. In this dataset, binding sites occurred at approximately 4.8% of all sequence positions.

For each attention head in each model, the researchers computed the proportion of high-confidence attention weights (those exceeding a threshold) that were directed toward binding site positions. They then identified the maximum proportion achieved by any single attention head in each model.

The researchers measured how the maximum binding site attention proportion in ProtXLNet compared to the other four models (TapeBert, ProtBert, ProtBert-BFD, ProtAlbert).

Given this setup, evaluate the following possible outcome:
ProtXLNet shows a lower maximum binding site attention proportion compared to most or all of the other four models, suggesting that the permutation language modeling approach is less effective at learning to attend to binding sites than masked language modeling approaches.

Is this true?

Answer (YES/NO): YES